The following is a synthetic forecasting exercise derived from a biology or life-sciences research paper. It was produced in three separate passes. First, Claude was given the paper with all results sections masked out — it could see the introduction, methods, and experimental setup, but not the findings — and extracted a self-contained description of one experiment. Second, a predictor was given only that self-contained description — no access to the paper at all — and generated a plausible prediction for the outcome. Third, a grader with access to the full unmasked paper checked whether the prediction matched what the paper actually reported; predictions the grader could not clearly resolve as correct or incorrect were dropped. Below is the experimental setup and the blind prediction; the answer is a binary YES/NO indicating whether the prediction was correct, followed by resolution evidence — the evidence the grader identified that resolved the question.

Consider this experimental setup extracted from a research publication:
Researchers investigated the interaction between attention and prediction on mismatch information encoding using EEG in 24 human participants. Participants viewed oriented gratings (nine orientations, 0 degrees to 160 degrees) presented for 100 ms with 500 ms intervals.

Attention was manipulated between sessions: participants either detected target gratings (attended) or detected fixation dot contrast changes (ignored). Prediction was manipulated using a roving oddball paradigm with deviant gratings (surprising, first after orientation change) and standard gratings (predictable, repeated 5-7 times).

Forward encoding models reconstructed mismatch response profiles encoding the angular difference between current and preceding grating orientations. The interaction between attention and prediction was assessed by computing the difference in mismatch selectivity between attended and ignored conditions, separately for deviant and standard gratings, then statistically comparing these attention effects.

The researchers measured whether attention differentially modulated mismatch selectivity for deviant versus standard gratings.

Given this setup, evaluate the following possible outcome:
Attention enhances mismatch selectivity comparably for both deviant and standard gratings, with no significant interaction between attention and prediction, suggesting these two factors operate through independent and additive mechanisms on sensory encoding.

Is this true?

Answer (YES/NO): NO